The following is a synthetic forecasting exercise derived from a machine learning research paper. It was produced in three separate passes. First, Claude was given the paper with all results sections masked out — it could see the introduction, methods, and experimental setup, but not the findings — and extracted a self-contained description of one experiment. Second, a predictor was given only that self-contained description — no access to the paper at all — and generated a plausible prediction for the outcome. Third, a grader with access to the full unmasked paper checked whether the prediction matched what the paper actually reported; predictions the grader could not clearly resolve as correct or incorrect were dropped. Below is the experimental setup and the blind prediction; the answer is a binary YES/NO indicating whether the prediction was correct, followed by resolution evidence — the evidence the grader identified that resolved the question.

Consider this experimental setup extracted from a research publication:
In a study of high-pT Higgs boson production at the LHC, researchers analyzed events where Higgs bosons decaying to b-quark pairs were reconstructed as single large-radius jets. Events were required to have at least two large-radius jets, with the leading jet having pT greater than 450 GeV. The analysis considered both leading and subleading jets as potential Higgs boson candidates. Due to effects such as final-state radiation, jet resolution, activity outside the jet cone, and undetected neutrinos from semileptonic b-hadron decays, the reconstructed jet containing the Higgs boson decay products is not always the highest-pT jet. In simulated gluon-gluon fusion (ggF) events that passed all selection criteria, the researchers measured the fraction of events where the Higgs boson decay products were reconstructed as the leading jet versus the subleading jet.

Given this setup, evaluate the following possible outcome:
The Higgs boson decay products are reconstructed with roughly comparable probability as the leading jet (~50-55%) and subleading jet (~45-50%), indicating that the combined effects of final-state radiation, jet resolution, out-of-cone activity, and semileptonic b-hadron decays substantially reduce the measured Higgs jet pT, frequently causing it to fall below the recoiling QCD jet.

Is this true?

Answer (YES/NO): YES